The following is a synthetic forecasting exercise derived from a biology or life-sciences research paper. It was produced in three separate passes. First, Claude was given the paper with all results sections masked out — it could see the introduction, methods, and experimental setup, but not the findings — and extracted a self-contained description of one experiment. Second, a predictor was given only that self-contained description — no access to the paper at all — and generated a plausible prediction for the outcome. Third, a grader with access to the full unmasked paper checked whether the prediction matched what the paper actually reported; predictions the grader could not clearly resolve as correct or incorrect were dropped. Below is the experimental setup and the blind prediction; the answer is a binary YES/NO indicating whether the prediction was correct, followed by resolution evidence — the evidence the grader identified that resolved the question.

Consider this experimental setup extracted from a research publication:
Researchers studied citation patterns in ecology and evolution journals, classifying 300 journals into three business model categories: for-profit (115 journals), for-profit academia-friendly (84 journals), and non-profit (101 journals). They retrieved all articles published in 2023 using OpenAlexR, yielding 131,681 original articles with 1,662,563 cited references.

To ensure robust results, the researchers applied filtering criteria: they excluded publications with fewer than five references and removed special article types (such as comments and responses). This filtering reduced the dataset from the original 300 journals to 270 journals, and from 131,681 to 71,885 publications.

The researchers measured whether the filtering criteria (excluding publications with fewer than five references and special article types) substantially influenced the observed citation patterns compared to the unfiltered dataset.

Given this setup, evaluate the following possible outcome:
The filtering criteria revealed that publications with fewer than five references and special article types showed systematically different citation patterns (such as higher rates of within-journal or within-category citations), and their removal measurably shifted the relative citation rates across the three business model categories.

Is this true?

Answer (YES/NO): NO